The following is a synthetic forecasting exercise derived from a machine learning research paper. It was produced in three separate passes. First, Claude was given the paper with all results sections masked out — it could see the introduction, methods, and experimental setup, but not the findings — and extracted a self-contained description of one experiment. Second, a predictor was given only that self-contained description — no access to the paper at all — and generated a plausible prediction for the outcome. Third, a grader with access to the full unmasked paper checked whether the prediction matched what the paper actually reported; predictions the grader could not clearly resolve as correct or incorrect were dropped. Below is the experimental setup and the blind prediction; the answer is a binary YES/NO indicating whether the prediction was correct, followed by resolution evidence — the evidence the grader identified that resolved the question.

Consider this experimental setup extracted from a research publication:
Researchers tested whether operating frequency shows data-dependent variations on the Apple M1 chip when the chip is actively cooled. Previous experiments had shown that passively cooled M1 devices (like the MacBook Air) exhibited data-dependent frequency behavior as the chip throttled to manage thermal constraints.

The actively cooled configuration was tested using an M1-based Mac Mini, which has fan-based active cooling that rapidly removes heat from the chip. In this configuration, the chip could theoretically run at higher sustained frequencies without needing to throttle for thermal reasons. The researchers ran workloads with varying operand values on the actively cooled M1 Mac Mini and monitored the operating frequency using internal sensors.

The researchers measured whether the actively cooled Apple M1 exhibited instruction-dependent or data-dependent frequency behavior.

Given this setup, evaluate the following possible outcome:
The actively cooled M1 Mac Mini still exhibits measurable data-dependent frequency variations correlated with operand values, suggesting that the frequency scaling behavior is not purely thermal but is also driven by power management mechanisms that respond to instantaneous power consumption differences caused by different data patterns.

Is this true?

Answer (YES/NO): NO